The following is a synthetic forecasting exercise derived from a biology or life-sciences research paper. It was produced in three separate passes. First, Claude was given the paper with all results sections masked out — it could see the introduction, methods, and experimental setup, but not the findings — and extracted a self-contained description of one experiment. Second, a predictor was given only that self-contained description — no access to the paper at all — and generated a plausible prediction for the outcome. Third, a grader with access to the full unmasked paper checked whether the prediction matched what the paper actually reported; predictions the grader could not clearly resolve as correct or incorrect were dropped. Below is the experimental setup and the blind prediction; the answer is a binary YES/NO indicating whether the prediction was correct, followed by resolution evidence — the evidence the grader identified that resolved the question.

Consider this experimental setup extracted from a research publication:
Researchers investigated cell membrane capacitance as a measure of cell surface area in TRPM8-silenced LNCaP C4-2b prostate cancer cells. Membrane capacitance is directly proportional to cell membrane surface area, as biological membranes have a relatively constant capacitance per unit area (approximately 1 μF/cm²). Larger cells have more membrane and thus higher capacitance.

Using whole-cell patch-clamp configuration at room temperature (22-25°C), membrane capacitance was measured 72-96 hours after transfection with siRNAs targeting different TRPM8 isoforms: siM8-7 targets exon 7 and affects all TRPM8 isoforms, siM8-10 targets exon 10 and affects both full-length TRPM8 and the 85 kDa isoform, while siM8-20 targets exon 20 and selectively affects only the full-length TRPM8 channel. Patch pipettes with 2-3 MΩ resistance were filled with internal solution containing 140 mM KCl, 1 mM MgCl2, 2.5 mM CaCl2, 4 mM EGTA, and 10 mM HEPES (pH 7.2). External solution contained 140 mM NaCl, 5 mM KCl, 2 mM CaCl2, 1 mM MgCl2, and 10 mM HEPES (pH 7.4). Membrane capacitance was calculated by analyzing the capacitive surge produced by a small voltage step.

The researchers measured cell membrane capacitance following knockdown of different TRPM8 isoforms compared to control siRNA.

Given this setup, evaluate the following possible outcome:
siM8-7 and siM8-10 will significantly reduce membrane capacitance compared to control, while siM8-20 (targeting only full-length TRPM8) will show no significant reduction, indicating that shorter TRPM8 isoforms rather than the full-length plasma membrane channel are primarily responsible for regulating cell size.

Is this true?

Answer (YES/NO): NO